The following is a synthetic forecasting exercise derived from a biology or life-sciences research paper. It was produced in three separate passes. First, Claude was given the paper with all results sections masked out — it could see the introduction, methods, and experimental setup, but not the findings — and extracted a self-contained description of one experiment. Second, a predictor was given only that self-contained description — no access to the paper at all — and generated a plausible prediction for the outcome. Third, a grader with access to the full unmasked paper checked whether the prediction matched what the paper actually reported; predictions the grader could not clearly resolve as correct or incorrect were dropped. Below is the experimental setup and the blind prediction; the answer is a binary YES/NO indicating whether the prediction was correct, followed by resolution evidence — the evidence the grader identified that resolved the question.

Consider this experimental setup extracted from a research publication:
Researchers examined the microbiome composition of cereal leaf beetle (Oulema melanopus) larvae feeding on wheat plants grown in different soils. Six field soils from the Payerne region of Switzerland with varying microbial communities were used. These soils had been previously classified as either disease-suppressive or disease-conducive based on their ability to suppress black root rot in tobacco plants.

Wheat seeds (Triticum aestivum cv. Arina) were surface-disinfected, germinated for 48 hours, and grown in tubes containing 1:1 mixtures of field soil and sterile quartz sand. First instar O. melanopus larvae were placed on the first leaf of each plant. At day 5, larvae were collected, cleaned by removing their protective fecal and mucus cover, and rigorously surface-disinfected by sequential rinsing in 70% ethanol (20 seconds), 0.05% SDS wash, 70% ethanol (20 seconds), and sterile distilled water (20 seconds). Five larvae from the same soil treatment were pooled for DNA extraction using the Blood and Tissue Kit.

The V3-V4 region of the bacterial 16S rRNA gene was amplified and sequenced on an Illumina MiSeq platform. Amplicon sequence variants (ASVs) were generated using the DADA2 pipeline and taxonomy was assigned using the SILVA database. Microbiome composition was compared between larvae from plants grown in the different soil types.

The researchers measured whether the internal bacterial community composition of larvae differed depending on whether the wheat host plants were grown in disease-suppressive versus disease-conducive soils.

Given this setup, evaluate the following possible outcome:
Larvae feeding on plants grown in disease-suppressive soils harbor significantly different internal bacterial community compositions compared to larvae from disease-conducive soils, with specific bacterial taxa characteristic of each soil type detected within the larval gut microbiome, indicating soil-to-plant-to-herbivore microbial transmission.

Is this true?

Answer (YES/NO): NO